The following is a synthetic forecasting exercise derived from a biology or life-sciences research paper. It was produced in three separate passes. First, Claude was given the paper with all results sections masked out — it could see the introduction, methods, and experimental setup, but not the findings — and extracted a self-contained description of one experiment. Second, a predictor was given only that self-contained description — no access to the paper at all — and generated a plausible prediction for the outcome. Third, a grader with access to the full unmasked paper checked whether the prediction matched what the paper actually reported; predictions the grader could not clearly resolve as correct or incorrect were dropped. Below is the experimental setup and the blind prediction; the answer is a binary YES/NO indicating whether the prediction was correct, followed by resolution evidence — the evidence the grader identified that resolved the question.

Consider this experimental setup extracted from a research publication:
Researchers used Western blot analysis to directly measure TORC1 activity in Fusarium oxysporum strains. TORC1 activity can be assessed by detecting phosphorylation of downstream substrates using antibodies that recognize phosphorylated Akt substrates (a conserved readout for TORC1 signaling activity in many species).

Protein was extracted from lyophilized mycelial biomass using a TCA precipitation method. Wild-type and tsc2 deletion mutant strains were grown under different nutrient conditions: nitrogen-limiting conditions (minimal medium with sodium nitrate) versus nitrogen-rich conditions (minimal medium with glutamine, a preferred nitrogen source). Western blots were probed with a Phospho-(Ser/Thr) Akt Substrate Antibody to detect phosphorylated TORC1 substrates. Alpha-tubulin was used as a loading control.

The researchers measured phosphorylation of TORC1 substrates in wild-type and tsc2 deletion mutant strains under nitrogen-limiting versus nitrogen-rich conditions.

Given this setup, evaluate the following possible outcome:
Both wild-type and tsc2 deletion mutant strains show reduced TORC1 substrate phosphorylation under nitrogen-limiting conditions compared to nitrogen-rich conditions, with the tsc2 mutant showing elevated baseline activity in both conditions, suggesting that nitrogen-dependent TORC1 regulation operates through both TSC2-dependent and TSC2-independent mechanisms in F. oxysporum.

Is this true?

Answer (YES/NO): NO